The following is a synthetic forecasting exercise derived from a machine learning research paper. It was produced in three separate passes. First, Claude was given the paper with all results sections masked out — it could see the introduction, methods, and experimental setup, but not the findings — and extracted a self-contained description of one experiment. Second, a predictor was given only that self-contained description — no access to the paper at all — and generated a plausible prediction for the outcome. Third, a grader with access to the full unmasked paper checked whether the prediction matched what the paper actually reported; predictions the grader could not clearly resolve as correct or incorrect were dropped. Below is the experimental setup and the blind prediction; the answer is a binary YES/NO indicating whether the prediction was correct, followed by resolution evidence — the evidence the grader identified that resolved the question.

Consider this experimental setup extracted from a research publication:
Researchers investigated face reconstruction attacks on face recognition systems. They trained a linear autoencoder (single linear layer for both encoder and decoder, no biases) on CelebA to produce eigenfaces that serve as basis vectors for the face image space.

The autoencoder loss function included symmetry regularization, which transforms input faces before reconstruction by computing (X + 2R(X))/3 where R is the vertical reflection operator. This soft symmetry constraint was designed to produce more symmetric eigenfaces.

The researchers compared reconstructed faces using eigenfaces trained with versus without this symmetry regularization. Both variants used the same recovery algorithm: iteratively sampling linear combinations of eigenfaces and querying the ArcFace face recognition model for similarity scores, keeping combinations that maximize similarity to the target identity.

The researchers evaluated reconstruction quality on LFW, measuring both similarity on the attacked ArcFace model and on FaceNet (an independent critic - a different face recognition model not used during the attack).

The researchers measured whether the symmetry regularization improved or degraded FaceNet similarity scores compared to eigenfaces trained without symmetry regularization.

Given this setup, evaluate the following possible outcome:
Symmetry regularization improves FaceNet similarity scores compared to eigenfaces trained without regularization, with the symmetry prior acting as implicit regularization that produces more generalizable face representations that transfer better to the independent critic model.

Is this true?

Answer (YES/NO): YES